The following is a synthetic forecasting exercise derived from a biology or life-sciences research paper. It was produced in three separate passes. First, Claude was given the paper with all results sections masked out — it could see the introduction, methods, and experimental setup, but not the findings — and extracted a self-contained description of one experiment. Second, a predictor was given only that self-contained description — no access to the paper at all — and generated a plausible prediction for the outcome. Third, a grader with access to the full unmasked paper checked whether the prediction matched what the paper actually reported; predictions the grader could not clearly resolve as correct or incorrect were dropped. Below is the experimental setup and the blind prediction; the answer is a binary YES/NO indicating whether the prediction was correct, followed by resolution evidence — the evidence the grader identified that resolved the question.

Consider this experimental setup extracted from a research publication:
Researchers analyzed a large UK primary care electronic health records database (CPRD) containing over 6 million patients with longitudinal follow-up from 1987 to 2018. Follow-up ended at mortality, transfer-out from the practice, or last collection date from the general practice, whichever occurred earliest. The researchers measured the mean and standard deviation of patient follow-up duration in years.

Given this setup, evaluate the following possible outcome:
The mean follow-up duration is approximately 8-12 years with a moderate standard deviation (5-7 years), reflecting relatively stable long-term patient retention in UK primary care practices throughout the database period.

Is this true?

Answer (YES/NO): NO